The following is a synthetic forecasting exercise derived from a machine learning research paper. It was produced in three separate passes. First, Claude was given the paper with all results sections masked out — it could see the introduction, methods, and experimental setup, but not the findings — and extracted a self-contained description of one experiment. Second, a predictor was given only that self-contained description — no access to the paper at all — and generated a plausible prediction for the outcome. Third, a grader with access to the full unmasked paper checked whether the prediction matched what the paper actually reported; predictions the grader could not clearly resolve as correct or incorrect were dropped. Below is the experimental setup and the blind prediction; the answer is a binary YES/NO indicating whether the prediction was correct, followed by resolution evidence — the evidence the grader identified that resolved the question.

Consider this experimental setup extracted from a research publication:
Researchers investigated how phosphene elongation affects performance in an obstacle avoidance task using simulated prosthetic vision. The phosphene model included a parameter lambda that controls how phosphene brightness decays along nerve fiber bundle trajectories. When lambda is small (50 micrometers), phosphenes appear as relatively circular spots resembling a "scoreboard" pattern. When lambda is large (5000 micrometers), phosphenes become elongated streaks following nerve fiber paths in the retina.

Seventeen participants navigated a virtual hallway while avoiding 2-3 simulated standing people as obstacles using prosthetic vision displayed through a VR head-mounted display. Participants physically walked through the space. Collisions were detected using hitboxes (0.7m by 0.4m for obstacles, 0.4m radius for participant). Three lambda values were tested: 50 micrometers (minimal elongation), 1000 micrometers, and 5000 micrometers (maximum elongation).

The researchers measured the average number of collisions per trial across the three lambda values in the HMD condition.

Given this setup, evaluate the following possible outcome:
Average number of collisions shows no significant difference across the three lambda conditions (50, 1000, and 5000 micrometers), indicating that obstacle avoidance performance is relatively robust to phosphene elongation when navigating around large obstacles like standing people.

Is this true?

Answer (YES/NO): NO